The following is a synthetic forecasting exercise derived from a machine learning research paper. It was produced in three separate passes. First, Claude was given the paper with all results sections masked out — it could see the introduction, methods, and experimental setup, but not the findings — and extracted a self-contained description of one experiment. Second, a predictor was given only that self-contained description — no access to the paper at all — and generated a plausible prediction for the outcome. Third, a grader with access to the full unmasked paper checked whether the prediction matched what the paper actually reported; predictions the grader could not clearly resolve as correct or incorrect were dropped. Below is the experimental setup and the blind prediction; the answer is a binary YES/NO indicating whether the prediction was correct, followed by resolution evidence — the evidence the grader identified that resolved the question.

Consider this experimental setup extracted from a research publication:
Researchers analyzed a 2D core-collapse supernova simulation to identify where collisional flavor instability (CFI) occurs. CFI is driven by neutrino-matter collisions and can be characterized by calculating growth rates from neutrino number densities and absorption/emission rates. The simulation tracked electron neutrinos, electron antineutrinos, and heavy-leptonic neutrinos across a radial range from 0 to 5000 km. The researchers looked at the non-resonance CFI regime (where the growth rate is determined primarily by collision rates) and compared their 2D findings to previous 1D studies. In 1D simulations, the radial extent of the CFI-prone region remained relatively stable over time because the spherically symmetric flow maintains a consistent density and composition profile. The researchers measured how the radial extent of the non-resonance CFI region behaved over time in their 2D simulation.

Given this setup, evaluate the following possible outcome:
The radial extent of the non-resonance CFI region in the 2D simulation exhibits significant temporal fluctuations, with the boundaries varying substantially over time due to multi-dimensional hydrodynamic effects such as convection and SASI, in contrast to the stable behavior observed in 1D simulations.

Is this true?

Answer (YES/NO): YES